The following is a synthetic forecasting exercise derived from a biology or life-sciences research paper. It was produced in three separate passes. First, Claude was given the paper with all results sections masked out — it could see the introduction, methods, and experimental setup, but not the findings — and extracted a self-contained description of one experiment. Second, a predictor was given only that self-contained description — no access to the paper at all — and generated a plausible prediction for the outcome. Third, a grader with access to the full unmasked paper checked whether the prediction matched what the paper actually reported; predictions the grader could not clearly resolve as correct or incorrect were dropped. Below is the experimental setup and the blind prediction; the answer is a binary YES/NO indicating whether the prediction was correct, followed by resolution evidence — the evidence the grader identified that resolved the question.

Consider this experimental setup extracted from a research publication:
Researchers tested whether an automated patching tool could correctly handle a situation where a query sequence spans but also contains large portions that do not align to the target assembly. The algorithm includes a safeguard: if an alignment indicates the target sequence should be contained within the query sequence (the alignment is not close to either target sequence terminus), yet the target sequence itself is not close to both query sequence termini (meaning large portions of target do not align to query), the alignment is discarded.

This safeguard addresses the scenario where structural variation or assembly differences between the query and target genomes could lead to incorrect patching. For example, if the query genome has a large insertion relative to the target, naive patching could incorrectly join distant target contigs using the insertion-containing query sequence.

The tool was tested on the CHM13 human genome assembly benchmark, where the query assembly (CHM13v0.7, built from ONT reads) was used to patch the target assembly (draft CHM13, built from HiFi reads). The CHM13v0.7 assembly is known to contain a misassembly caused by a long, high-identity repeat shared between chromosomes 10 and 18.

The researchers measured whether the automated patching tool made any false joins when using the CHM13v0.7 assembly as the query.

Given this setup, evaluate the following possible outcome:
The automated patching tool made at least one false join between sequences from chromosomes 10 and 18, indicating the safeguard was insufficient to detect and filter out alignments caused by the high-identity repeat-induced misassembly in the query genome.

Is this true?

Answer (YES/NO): YES